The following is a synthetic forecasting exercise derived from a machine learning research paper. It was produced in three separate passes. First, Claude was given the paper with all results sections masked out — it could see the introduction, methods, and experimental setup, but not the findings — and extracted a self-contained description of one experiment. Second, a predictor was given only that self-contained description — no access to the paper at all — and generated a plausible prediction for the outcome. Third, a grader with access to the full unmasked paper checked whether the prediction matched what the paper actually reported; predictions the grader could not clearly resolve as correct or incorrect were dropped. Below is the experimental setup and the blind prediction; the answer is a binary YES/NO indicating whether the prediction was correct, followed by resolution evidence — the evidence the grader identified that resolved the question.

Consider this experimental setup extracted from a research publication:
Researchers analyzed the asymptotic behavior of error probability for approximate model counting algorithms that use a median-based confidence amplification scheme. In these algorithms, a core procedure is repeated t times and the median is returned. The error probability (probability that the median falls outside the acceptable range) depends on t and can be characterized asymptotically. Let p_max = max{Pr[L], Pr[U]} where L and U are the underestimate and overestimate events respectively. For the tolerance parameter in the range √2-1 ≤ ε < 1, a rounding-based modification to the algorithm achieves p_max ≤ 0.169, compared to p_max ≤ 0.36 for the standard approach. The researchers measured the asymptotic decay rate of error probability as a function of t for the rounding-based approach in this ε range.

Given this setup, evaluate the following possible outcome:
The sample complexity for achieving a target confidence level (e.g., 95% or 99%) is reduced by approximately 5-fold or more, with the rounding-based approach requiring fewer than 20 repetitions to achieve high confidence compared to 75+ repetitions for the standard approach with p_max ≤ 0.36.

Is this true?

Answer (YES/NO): YES